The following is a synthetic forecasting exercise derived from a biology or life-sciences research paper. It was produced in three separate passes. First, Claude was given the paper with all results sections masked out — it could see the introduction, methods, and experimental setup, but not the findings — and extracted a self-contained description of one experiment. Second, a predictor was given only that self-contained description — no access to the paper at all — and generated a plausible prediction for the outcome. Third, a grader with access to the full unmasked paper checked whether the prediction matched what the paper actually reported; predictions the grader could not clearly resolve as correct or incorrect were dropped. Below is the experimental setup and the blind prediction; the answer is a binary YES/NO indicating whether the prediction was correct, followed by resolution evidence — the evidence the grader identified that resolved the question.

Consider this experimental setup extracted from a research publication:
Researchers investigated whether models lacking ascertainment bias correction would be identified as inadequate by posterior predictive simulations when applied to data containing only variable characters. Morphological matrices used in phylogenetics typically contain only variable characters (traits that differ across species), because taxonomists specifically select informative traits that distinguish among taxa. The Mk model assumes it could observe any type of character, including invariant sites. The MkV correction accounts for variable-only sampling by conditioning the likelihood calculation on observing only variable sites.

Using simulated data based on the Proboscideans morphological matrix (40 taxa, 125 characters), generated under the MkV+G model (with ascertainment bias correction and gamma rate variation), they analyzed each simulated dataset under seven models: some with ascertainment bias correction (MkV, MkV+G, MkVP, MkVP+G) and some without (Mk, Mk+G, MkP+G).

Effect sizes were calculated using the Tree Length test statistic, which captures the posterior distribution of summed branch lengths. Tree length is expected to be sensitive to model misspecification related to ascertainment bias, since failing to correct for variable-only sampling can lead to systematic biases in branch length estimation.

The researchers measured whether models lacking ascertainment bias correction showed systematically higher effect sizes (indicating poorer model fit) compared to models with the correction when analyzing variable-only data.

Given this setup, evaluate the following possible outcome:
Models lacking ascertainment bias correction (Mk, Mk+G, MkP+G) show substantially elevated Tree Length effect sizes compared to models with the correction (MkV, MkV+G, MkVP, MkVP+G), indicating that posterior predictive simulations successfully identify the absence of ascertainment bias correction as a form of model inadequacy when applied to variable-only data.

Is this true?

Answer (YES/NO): NO